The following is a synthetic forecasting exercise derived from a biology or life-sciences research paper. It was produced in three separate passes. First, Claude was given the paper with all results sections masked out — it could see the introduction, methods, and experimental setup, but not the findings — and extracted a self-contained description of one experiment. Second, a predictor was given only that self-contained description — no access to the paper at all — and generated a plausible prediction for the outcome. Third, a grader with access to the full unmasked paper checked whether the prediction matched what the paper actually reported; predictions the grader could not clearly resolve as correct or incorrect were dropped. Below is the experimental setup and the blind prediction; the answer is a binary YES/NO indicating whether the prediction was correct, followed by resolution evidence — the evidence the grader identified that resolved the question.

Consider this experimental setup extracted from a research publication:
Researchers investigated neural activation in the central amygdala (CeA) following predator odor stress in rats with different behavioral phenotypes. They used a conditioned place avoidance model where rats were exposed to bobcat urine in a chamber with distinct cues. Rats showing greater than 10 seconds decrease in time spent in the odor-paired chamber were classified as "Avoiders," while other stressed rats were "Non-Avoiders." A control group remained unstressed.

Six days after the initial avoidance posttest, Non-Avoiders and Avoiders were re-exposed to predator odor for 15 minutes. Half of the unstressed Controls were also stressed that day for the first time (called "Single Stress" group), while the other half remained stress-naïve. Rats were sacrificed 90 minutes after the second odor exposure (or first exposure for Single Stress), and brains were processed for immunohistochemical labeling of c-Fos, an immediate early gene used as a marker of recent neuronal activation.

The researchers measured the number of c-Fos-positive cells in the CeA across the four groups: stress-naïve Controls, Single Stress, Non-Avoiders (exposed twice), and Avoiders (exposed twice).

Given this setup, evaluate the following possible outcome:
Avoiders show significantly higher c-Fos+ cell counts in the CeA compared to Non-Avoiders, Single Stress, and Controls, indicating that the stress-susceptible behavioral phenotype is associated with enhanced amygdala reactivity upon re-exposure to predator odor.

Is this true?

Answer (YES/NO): YES